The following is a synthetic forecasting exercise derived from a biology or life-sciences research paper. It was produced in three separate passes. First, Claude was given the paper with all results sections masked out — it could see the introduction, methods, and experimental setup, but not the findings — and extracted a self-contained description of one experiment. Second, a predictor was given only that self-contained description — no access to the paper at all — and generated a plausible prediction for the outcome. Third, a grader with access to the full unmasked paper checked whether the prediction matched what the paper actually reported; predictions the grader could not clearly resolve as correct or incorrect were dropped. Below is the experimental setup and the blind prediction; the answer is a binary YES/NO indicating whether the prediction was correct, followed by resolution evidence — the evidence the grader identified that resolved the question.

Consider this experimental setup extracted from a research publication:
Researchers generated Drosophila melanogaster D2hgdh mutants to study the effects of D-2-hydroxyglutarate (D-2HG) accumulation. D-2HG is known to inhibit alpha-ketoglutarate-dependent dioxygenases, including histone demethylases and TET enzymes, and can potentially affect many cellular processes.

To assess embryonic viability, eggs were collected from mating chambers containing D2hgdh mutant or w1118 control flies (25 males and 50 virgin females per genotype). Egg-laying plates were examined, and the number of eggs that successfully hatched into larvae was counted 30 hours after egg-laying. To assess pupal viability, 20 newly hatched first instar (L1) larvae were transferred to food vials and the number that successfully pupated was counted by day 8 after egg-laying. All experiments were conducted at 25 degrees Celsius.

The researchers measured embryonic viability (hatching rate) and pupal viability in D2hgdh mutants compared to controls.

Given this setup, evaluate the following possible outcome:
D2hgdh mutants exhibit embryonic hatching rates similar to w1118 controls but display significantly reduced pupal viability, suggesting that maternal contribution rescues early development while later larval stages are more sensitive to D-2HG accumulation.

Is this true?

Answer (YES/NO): NO